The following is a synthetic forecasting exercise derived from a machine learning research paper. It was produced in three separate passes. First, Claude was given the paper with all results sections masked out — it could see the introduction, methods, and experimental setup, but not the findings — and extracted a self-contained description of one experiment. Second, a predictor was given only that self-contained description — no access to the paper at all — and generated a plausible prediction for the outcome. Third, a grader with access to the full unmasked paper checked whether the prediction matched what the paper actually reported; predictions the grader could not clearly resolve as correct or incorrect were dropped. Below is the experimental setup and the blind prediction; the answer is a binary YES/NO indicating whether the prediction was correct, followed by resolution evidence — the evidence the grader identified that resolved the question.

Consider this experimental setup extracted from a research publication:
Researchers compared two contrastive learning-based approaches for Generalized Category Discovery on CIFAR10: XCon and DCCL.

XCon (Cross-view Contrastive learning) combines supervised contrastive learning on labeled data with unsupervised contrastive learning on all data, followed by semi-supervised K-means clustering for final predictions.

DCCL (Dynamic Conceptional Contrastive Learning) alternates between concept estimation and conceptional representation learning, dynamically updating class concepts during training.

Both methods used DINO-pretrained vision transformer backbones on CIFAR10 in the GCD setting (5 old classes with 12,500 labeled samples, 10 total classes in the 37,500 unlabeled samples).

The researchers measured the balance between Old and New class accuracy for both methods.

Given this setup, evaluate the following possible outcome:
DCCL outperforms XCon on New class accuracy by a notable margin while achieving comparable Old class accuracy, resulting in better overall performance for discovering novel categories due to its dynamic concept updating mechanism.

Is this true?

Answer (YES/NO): NO